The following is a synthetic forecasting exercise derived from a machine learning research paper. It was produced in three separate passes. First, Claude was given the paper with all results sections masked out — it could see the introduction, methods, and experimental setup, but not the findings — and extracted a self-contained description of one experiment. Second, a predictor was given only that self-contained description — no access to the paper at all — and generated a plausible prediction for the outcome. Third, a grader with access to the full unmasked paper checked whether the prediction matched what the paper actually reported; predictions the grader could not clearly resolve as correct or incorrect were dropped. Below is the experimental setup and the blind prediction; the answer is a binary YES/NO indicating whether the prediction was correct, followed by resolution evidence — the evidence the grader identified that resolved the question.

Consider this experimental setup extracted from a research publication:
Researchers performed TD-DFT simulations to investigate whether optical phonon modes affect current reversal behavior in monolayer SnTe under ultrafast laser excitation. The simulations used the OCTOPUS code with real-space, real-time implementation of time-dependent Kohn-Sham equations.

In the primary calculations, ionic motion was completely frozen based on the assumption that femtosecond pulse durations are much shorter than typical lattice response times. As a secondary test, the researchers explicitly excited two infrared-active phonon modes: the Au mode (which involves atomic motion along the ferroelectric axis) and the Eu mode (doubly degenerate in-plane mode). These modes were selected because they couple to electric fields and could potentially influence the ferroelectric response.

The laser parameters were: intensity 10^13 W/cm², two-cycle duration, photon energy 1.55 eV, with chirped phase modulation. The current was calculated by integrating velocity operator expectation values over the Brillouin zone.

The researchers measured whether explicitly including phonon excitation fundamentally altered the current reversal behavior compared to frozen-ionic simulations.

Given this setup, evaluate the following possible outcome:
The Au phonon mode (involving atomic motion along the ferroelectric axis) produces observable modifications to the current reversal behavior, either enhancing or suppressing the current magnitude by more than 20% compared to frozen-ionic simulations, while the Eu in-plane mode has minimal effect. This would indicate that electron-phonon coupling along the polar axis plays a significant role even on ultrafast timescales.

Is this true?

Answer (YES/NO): NO